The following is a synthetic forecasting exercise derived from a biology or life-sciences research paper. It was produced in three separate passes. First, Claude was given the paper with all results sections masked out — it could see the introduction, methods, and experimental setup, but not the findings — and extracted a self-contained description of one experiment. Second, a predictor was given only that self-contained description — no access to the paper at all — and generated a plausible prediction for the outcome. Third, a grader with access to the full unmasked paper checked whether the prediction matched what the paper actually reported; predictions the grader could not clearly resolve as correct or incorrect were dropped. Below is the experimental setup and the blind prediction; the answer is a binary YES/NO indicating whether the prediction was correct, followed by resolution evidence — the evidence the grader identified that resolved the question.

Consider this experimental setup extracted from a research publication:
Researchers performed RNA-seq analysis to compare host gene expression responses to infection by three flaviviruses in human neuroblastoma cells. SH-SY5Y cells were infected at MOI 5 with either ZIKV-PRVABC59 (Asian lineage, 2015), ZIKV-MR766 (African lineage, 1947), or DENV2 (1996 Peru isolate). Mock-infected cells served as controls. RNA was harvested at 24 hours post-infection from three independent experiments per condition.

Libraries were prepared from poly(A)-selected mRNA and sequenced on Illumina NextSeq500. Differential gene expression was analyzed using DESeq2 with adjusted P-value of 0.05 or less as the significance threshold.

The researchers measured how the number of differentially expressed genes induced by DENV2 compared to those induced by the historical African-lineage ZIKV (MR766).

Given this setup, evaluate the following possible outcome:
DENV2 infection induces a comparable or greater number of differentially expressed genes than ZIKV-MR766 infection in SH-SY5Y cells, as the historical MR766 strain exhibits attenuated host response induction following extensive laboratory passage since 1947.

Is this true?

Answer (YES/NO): NO